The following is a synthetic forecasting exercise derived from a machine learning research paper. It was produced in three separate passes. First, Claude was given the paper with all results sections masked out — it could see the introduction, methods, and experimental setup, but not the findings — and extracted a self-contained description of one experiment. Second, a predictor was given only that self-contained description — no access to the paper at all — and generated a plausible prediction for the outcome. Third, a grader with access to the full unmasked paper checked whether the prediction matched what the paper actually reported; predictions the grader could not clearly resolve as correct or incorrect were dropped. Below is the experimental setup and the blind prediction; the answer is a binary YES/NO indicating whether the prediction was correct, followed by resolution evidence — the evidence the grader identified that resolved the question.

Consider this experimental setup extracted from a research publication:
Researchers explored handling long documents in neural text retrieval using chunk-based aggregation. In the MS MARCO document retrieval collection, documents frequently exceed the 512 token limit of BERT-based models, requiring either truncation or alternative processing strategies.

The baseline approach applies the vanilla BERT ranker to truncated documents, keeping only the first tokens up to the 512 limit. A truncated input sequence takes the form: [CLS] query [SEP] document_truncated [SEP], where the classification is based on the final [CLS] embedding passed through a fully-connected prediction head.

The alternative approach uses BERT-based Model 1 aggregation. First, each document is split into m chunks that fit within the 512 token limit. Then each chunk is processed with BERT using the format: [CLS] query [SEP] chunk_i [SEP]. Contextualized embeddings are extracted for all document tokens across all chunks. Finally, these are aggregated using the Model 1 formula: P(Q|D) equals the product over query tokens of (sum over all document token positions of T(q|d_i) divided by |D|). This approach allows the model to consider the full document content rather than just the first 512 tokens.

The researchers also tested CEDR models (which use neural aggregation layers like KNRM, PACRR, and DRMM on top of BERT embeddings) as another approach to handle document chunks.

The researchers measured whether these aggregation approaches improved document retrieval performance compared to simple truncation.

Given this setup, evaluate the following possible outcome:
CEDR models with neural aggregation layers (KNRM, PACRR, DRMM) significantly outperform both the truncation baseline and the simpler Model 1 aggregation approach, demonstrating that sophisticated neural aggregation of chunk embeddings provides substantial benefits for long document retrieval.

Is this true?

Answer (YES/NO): NO